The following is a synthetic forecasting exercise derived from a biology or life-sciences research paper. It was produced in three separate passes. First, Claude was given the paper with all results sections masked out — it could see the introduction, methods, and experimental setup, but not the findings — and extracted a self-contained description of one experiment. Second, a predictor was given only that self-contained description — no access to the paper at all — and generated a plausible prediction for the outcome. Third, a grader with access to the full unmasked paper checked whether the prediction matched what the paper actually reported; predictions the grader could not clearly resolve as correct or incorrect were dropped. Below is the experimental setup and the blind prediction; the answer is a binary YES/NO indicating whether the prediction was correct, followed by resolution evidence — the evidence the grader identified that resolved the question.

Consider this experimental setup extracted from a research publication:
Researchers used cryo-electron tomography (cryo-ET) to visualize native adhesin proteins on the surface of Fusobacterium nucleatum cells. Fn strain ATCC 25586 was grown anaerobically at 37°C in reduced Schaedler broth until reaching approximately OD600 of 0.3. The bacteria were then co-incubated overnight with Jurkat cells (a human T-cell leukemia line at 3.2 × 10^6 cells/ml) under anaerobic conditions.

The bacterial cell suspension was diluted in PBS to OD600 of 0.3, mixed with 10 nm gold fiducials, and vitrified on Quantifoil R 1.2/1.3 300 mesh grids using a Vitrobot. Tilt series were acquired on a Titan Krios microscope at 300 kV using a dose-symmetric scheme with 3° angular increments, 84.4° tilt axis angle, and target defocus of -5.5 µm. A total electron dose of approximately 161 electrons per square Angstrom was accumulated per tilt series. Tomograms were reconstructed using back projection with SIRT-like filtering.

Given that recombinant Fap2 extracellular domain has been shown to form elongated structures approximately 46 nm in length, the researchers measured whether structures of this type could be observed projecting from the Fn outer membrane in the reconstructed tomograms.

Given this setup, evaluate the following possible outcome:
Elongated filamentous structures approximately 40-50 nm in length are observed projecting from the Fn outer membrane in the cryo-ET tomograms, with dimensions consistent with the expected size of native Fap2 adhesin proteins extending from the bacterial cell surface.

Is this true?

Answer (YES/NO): YES